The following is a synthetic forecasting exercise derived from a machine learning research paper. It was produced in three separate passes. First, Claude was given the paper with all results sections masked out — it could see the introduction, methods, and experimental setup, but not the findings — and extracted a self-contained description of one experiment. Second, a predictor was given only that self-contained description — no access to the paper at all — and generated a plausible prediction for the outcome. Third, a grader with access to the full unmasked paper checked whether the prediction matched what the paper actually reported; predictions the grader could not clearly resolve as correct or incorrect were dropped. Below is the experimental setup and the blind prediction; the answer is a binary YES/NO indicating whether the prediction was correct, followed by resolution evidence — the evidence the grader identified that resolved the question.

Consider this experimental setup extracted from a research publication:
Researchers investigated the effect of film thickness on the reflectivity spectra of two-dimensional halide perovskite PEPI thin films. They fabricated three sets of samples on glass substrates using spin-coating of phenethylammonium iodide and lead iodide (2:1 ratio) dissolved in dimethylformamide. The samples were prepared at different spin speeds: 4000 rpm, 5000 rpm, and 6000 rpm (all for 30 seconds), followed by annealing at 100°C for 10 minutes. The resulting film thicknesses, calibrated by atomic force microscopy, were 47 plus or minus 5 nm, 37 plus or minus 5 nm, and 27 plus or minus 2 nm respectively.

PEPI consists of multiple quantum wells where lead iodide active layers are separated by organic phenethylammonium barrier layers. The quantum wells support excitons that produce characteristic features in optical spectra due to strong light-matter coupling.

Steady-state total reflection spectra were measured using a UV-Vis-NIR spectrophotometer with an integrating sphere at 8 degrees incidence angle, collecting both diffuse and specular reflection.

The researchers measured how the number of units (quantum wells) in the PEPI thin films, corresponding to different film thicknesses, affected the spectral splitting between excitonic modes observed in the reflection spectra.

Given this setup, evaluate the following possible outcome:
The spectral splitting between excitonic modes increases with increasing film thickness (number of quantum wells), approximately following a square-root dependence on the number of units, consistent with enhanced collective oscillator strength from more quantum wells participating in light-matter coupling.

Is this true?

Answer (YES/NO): NO